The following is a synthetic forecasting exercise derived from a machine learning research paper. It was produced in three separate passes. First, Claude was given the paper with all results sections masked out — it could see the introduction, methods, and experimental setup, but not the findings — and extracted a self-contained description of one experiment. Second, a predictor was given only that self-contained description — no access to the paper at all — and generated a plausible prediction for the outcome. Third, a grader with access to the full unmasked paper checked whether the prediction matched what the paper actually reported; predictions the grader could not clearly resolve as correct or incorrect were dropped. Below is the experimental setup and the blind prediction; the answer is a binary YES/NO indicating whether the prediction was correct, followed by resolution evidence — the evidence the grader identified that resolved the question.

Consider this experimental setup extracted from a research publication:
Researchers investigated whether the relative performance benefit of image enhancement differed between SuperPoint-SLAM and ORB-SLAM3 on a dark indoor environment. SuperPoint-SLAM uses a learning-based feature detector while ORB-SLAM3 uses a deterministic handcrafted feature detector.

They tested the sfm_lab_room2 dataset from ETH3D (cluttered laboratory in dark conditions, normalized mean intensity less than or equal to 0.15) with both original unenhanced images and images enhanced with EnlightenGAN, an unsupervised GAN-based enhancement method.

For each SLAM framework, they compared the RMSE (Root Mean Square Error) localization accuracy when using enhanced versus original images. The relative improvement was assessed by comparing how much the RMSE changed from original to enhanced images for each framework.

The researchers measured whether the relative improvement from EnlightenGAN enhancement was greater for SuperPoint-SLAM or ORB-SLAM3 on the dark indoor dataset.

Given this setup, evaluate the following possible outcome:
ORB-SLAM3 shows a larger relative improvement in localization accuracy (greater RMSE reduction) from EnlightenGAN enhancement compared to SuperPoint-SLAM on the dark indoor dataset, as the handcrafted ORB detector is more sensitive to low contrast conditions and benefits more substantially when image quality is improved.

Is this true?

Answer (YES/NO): YES